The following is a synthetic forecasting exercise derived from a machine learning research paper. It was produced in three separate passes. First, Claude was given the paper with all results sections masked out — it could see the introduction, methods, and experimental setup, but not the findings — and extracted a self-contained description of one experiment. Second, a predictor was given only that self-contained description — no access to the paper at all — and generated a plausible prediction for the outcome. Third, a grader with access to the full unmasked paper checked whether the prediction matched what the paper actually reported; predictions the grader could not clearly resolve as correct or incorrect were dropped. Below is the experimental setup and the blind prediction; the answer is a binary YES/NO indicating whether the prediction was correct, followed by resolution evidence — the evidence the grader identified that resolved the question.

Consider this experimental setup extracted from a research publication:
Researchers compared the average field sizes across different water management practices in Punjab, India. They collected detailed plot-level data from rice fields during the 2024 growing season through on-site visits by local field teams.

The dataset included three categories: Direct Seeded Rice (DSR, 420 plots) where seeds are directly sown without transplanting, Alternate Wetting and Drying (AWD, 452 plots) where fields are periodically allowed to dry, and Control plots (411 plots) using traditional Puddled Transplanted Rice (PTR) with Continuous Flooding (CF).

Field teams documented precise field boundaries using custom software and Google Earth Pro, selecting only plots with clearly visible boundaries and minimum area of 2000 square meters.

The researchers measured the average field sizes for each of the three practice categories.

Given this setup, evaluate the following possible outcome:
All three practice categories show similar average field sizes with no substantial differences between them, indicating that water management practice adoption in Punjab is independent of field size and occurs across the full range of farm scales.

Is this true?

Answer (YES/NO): NO